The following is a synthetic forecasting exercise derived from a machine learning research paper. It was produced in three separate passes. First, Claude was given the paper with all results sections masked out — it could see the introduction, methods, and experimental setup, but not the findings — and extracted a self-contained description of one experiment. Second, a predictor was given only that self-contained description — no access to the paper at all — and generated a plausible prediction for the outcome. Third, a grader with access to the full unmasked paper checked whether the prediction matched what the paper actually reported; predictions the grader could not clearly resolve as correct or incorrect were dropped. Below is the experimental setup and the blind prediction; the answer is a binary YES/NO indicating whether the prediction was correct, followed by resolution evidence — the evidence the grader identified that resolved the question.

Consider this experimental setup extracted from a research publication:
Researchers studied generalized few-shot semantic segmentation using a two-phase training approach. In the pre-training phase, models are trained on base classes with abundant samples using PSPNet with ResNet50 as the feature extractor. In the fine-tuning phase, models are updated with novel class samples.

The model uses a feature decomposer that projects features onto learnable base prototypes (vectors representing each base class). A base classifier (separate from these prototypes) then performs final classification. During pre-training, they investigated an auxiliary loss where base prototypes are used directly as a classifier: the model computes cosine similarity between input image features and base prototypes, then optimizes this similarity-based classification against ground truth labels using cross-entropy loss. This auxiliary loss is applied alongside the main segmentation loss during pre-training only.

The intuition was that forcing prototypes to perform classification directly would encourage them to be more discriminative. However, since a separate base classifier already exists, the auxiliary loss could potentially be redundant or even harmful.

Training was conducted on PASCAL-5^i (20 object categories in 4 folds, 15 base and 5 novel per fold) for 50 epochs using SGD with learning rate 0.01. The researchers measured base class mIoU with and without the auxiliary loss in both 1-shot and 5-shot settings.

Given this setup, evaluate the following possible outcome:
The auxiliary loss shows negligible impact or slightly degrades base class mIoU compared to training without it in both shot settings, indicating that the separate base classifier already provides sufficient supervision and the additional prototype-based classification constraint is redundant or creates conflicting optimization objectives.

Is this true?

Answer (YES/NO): NO